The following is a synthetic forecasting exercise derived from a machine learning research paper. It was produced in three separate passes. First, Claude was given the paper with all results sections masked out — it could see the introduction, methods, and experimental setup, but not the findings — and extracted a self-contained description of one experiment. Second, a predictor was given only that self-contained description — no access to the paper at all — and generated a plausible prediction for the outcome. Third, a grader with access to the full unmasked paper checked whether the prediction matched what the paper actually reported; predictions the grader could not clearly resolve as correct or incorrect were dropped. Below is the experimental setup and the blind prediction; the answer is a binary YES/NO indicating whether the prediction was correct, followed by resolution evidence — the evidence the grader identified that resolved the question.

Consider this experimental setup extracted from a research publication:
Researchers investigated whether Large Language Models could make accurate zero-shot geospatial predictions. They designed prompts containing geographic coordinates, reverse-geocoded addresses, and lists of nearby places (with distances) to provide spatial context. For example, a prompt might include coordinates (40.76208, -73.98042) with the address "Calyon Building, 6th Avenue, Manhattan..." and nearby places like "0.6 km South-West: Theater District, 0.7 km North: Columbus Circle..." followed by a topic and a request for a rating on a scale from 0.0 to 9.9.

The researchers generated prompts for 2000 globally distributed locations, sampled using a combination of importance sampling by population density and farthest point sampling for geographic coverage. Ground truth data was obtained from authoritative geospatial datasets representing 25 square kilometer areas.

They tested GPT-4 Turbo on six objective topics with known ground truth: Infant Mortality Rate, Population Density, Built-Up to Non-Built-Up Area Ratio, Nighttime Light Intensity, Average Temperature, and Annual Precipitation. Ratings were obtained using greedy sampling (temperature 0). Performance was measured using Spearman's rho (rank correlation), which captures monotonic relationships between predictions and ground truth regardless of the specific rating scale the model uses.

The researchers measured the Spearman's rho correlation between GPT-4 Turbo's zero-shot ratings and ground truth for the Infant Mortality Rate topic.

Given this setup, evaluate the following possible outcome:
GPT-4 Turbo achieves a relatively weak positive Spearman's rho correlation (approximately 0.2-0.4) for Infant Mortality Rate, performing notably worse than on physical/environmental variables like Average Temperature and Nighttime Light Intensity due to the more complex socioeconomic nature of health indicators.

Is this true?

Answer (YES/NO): NO